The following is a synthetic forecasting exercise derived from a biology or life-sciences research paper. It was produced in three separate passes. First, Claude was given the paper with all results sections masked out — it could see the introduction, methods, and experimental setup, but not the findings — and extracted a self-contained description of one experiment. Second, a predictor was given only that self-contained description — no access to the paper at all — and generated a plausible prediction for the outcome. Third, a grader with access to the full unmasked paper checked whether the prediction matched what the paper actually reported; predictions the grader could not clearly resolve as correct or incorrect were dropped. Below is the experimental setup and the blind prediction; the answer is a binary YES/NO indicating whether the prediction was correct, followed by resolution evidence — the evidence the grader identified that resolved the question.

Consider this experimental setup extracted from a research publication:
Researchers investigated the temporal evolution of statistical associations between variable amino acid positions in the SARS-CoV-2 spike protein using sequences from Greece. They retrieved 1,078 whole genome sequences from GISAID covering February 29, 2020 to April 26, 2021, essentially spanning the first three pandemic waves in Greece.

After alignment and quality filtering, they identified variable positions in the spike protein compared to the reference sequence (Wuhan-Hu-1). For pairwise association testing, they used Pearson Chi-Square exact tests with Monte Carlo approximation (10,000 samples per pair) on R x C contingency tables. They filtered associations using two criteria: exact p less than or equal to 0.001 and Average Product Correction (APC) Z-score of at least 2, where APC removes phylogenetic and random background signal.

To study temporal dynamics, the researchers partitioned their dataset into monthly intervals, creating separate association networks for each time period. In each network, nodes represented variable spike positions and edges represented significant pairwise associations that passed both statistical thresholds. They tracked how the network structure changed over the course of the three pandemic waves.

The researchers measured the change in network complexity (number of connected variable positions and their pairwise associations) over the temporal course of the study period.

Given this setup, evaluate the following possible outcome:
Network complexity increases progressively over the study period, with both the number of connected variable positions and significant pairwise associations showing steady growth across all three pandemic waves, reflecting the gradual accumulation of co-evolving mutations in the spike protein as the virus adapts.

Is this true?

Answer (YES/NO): NO